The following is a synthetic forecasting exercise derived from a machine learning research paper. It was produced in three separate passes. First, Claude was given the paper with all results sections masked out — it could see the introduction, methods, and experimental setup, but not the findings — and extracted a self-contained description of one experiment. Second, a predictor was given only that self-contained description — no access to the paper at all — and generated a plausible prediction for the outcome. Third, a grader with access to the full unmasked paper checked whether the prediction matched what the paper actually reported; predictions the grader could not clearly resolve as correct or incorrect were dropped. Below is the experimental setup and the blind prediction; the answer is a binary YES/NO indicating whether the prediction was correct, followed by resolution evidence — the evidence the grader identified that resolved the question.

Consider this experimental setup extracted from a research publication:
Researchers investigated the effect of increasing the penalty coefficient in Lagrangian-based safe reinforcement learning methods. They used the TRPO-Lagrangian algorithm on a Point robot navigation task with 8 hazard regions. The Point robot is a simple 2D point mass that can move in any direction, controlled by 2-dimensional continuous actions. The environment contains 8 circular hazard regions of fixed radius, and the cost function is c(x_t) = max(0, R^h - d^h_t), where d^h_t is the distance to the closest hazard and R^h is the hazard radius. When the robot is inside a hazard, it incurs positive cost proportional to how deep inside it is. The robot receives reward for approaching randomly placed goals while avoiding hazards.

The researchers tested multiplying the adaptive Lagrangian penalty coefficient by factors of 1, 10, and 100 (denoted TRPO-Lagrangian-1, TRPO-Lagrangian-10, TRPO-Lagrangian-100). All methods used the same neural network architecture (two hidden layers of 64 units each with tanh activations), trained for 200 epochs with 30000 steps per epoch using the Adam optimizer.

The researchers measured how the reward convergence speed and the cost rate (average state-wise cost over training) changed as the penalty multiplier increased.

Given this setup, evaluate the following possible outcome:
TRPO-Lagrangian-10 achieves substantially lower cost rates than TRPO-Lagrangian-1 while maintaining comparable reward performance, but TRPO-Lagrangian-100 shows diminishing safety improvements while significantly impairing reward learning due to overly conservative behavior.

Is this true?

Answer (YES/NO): NO